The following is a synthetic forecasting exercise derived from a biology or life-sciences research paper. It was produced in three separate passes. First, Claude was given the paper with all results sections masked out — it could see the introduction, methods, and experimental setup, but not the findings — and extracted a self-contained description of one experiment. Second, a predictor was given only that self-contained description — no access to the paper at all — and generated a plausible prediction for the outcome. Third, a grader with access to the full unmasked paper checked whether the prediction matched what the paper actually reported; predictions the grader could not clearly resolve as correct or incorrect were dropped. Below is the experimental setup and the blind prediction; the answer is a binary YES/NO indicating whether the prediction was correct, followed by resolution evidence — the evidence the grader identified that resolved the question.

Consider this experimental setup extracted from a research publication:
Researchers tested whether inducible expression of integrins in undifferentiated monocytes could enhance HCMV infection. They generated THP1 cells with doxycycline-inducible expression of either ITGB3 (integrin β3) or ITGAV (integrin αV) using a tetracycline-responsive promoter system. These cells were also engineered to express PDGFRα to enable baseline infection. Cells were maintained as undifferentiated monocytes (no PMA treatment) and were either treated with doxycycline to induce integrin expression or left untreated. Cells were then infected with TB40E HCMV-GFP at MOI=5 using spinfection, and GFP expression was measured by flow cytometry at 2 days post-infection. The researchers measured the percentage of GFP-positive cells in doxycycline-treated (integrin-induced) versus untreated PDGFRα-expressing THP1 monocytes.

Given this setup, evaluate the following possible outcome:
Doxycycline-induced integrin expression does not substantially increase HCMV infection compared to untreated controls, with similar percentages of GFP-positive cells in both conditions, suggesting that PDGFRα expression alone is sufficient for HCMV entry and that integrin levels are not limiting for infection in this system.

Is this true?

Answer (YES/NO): NO